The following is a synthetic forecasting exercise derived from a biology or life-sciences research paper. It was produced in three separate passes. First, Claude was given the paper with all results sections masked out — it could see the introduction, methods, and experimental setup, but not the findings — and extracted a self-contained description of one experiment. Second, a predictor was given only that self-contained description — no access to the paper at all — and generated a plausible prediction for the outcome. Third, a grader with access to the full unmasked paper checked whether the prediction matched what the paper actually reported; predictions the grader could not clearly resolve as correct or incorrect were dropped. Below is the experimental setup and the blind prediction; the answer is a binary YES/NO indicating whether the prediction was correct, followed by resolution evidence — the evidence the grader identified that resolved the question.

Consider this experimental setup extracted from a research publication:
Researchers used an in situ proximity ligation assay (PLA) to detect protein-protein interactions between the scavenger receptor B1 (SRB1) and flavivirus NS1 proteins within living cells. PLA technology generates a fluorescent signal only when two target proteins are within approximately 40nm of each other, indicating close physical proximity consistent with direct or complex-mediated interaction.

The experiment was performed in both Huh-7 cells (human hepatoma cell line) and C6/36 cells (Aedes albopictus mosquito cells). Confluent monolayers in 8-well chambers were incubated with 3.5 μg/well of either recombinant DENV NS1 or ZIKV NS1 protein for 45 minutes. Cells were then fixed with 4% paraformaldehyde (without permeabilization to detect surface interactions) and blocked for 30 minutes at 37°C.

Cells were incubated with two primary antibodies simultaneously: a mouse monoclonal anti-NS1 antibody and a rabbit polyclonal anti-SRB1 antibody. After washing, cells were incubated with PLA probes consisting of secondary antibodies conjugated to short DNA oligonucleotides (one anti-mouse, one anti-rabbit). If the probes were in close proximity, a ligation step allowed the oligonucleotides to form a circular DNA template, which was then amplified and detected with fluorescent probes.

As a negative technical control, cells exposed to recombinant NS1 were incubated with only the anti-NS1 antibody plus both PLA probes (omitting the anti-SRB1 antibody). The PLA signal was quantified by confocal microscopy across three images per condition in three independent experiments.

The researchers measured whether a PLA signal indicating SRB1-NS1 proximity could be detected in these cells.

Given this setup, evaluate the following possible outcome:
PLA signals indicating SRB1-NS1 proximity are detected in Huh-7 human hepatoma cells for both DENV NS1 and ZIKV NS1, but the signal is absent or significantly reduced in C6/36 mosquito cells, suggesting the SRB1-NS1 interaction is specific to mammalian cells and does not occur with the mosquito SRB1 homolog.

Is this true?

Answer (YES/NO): NO